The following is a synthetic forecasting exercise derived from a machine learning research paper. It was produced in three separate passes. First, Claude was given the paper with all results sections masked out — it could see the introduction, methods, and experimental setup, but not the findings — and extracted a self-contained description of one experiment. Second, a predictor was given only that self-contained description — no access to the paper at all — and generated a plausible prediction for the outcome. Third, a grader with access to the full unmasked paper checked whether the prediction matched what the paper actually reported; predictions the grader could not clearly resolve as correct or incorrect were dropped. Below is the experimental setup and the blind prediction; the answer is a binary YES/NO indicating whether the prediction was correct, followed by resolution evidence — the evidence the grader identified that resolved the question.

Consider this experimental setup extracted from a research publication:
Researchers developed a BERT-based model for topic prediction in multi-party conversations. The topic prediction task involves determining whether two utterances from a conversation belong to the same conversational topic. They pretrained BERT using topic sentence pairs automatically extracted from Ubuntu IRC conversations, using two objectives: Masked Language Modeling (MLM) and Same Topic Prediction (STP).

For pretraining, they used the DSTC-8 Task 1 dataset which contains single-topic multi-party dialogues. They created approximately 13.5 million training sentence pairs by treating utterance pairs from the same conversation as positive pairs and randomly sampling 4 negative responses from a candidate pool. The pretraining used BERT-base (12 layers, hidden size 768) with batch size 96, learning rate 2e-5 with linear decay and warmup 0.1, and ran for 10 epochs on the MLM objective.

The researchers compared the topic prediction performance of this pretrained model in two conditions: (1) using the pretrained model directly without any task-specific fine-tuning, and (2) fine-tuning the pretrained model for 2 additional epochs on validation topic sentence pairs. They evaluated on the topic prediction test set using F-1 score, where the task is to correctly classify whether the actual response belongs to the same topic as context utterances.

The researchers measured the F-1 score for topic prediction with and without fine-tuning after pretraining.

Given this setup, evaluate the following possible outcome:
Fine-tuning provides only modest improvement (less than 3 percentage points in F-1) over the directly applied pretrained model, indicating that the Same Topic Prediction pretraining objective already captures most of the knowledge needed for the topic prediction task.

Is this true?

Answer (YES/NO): YES